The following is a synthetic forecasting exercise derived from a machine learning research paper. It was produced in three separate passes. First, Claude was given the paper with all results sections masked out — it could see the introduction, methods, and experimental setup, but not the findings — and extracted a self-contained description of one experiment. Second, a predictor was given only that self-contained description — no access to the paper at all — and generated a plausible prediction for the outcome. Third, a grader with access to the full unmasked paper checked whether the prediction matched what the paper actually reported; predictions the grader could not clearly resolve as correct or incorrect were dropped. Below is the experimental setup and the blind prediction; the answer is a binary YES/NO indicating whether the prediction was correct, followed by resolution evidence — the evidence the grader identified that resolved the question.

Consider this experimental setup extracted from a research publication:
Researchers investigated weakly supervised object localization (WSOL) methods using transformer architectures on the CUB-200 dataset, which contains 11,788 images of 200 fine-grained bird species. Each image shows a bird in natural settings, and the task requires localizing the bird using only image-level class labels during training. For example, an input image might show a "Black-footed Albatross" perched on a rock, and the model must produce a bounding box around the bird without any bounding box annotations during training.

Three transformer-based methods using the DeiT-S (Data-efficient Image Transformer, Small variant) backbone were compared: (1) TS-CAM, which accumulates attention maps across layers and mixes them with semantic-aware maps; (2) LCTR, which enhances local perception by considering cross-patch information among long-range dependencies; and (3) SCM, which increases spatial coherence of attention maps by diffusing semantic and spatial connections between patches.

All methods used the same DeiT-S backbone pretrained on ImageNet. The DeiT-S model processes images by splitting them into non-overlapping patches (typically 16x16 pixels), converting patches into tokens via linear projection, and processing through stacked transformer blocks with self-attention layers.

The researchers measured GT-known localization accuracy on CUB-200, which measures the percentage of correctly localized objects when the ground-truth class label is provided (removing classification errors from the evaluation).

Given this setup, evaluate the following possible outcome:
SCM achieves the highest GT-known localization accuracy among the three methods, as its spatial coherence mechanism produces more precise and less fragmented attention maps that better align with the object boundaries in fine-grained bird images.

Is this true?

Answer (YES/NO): YES